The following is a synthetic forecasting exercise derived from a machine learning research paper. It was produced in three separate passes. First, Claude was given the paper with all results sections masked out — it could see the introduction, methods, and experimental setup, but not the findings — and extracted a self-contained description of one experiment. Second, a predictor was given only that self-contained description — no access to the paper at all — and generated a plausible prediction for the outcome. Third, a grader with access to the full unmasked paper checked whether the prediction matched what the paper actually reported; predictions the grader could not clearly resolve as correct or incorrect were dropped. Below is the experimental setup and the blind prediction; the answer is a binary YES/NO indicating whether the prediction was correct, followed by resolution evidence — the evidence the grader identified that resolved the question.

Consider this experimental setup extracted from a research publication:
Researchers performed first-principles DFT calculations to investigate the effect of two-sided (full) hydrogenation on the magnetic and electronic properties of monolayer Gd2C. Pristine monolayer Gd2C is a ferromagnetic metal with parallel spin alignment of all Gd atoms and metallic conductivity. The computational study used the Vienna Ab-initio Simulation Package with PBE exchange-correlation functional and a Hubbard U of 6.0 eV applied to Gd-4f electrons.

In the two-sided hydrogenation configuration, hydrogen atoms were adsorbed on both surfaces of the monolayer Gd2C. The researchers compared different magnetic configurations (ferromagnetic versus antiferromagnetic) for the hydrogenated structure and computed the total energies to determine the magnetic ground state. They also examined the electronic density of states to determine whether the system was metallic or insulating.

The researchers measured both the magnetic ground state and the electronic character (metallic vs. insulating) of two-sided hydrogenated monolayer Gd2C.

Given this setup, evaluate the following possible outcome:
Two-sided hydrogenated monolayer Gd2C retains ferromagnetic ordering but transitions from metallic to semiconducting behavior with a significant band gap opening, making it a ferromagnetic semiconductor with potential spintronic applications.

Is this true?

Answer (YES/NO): NO